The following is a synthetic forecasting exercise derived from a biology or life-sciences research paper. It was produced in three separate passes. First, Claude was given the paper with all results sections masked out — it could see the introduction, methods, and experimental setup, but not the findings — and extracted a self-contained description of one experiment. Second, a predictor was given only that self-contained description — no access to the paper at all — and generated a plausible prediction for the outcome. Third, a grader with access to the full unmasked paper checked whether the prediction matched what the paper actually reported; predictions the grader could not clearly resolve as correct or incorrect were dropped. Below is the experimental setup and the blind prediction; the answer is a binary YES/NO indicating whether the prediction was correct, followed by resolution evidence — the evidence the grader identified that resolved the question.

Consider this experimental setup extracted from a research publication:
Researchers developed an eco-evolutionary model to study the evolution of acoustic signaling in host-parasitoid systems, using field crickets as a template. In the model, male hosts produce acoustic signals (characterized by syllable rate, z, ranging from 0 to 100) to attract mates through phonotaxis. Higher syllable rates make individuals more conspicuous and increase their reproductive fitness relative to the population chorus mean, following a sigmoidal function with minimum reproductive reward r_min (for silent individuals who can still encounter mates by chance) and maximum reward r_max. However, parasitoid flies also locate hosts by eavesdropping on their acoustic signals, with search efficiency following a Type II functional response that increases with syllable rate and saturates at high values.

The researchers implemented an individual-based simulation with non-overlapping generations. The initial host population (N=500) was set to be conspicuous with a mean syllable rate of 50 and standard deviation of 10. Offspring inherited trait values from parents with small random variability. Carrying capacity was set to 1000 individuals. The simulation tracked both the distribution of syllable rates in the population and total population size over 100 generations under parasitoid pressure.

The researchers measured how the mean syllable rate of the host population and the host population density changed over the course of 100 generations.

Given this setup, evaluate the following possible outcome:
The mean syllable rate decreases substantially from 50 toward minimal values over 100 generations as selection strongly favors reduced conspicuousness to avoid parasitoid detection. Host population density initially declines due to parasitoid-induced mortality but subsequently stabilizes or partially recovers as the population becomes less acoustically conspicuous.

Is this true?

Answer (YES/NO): NO